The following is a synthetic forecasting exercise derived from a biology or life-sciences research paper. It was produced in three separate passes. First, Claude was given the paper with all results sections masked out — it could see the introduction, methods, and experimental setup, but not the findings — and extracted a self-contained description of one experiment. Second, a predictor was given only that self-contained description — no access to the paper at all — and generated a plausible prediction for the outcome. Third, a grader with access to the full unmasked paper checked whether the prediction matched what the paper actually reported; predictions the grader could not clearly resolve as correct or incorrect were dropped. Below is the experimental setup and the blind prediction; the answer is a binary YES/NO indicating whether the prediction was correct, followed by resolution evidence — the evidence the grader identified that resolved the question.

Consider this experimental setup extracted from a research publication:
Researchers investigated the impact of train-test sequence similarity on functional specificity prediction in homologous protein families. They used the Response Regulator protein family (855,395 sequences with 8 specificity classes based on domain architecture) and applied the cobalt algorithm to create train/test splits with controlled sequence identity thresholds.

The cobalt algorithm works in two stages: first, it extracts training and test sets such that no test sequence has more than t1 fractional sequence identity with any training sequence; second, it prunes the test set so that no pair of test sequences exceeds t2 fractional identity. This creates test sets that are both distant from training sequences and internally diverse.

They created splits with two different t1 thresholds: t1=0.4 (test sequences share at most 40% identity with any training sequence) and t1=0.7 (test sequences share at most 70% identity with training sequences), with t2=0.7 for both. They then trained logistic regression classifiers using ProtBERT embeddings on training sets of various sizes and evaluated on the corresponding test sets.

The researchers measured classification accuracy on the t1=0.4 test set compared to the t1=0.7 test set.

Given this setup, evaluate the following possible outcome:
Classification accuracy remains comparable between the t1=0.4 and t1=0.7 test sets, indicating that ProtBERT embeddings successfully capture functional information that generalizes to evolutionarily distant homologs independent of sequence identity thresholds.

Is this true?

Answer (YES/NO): YES